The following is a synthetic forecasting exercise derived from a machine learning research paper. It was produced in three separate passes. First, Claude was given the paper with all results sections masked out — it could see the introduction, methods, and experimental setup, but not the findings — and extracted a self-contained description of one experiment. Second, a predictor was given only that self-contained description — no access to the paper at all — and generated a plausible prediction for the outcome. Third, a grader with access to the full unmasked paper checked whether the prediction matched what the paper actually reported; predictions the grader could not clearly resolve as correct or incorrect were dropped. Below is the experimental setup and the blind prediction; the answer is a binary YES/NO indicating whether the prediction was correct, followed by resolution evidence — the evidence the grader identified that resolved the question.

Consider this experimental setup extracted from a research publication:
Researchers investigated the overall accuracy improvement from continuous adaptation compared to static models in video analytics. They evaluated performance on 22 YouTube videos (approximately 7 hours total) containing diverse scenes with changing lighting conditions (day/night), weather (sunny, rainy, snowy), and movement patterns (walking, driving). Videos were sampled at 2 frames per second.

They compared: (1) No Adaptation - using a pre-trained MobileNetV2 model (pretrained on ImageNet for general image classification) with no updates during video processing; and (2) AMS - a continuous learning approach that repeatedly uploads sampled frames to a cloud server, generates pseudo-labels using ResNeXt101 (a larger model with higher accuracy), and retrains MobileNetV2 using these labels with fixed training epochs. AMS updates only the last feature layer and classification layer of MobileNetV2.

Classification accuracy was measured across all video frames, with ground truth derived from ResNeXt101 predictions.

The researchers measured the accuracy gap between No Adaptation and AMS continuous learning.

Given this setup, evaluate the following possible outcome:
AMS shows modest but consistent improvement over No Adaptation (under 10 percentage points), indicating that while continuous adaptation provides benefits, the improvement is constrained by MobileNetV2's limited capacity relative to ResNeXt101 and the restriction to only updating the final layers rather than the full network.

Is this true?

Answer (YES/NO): YES